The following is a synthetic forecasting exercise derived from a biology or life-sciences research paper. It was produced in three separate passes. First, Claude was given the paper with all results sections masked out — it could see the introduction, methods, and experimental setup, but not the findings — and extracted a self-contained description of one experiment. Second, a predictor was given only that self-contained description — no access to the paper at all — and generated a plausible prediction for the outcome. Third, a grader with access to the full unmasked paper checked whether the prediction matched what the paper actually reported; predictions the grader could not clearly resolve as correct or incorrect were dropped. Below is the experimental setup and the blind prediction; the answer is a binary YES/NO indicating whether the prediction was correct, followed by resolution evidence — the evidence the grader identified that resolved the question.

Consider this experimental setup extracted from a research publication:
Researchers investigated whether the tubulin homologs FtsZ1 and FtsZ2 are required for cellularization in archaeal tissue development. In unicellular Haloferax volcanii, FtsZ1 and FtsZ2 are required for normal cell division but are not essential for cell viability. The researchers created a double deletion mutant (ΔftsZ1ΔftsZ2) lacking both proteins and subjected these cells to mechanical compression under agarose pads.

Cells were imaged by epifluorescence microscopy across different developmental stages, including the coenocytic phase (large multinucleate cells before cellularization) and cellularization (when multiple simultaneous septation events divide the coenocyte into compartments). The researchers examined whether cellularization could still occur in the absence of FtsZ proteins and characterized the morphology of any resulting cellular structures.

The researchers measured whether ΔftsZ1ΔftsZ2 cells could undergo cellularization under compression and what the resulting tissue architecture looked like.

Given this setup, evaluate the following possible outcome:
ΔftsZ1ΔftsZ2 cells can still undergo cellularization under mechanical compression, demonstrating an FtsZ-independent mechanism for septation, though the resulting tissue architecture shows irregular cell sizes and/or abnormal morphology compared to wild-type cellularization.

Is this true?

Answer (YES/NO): YES